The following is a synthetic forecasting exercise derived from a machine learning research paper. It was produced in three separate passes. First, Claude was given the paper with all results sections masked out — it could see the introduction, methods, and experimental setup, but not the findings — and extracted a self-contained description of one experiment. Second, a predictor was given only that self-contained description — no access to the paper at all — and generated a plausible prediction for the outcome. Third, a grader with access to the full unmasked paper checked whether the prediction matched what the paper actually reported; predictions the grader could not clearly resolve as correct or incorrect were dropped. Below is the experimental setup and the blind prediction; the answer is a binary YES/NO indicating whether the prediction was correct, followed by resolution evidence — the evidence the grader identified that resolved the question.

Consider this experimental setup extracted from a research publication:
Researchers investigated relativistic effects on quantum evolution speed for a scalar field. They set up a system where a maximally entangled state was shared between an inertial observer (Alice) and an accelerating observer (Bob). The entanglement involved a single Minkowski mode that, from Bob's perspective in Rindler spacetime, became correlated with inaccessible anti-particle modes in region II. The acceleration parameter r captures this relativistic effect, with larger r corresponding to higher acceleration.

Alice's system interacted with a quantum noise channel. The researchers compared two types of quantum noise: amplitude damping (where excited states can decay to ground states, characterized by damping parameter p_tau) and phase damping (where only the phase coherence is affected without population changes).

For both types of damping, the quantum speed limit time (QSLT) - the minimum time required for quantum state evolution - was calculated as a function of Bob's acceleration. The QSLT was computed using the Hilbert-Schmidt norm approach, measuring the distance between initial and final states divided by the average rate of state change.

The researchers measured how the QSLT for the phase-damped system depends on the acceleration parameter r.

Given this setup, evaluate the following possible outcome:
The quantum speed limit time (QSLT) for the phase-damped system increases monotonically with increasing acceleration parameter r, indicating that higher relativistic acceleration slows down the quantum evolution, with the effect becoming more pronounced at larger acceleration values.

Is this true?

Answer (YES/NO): NO